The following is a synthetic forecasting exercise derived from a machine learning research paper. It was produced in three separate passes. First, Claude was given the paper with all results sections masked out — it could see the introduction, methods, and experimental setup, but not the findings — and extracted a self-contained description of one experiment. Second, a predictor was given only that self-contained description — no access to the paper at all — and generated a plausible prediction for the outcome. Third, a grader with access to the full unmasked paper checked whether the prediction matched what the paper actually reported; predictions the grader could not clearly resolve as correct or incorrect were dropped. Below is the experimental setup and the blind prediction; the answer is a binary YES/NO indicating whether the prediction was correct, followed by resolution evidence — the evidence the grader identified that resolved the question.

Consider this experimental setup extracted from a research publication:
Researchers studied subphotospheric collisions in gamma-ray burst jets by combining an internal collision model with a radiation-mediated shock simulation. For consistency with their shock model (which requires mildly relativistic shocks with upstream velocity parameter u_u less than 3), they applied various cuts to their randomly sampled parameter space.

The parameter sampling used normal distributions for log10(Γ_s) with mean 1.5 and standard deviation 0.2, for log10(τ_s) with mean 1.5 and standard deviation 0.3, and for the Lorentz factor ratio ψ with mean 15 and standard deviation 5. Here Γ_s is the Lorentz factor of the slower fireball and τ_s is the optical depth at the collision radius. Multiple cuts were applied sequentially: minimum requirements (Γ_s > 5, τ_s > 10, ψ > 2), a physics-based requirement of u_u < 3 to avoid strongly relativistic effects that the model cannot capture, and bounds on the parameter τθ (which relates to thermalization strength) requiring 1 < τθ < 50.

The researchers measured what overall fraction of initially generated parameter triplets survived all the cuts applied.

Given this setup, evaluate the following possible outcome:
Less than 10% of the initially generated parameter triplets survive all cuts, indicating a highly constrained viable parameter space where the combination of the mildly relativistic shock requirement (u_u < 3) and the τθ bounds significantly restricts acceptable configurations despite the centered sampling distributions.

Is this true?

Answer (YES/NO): NO